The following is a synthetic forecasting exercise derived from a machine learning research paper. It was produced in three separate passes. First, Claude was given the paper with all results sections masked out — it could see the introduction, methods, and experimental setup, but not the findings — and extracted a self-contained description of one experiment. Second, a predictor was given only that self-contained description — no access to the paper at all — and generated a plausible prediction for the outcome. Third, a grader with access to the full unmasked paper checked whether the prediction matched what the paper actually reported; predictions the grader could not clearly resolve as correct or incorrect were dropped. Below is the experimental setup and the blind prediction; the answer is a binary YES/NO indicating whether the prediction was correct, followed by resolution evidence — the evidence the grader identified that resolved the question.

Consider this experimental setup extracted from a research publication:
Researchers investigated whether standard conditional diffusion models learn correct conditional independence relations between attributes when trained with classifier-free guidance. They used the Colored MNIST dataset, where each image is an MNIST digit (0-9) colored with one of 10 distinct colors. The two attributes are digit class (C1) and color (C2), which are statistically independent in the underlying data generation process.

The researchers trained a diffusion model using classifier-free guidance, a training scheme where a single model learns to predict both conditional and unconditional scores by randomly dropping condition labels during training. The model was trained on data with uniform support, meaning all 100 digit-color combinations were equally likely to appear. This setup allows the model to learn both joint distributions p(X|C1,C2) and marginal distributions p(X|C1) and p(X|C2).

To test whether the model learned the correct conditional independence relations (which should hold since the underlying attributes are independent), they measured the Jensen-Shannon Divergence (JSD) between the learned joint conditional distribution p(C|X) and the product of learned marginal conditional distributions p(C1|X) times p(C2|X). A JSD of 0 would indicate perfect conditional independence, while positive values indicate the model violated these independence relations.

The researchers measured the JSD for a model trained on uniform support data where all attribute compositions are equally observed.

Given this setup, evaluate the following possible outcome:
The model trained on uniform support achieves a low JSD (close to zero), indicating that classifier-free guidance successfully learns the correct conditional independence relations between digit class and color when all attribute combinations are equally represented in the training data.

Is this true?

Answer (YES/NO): NO